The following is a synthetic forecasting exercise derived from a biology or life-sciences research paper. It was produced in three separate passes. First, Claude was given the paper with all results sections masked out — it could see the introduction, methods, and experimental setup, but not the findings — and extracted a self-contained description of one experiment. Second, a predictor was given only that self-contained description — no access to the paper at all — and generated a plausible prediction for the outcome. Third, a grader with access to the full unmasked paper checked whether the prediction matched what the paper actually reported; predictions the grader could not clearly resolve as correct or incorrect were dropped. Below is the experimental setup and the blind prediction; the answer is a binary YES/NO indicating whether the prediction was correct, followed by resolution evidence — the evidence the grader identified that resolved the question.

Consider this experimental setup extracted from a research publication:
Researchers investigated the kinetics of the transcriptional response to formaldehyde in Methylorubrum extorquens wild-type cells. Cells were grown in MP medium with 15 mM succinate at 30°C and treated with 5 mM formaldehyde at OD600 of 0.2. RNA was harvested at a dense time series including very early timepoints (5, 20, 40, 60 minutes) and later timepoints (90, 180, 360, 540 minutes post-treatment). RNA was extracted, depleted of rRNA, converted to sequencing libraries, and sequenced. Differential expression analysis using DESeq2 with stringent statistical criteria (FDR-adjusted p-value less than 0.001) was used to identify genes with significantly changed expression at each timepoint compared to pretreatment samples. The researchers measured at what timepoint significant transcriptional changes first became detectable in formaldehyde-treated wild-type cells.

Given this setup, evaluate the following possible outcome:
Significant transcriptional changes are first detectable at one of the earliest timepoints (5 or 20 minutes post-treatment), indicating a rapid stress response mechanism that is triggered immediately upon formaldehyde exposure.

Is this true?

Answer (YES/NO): YES